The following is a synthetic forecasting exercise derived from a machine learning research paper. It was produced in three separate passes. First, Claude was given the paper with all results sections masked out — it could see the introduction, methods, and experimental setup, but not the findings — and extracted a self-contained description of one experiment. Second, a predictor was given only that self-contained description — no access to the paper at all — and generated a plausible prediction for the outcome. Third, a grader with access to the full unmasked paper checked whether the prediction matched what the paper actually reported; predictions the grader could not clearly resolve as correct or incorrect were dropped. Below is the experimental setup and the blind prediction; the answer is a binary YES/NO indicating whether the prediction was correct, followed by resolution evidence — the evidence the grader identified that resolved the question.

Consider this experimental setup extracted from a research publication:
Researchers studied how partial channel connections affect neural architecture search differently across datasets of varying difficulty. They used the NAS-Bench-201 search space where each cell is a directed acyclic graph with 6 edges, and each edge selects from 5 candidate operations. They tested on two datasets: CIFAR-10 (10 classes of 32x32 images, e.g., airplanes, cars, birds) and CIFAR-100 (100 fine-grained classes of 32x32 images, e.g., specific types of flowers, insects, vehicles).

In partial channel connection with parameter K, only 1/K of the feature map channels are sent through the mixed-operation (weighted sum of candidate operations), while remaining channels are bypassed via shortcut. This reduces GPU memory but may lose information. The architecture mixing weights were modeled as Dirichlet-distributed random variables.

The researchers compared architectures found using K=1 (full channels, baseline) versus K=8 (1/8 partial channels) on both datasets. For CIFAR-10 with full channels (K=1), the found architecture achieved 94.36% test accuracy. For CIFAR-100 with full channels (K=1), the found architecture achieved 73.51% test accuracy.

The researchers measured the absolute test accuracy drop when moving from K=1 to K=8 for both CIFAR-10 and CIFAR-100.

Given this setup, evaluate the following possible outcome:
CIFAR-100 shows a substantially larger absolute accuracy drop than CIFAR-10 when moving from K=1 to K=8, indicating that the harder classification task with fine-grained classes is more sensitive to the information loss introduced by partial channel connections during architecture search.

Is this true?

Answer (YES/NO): YES